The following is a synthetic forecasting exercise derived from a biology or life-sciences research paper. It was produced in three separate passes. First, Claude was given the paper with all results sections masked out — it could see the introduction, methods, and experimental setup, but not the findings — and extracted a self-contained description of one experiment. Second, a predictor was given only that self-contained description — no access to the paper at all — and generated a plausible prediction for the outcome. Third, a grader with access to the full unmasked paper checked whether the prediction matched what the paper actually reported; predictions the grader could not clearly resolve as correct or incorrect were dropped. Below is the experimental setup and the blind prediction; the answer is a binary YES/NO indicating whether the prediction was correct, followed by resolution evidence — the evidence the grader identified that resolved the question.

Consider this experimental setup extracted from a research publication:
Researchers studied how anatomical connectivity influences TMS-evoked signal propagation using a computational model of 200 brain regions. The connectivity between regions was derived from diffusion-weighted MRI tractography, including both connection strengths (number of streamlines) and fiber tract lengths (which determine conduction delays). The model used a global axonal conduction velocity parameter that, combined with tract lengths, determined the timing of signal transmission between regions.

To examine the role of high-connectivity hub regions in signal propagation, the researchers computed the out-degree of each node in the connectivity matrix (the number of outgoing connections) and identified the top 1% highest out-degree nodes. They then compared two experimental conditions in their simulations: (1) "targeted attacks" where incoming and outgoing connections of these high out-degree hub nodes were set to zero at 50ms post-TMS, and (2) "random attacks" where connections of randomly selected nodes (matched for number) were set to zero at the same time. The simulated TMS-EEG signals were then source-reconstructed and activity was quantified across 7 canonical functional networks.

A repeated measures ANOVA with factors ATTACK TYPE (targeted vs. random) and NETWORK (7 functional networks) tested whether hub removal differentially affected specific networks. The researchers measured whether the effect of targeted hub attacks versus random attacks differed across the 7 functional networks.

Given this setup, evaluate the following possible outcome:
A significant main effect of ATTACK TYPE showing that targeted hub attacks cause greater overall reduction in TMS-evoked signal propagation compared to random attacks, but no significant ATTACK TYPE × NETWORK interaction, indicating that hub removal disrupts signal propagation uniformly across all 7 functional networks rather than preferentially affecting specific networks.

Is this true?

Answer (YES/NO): NO